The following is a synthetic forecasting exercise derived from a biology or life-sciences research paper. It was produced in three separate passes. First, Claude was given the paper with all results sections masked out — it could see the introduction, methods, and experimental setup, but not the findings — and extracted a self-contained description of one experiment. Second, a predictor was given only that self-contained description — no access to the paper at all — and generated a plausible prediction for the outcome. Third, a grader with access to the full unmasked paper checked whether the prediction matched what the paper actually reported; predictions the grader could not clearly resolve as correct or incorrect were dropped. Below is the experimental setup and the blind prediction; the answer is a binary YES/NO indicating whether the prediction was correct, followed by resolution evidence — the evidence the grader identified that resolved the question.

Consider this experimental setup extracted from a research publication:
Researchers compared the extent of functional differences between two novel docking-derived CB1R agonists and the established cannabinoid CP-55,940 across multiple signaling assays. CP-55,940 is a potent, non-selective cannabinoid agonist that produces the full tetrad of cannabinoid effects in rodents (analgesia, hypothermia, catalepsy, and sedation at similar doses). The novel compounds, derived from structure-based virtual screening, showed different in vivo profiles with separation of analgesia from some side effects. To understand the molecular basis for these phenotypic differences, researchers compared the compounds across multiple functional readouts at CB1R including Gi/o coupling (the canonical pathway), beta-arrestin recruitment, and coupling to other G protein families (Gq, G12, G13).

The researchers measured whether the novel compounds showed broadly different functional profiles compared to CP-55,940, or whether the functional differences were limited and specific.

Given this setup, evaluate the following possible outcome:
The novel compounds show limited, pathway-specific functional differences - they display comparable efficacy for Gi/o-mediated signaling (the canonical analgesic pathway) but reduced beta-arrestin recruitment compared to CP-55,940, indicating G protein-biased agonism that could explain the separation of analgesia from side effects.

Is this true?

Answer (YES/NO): NO